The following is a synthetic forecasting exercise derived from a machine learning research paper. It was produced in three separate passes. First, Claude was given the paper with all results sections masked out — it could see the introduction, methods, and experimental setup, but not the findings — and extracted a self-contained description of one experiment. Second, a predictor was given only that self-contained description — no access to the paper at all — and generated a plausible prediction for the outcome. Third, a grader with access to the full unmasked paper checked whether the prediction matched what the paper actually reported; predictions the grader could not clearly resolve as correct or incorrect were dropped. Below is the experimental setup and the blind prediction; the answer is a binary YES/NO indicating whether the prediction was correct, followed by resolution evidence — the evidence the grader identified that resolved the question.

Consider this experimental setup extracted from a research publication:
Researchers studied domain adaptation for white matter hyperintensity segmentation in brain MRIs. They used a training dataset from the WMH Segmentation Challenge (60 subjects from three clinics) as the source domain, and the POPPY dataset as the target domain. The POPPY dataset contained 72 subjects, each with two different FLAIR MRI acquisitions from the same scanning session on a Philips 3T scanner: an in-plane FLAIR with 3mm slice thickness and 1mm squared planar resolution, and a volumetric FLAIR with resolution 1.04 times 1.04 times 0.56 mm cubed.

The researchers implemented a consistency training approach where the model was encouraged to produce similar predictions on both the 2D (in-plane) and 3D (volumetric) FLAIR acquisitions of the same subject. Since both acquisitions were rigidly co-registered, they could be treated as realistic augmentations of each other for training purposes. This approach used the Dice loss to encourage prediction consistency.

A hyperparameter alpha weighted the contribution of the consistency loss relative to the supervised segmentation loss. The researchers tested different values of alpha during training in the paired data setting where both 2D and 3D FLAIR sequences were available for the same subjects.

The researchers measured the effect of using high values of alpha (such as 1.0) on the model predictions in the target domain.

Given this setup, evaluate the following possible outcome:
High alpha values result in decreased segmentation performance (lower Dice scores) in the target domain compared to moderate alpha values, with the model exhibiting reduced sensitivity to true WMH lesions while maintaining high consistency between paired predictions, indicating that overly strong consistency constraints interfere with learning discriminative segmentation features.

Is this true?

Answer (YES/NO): YES